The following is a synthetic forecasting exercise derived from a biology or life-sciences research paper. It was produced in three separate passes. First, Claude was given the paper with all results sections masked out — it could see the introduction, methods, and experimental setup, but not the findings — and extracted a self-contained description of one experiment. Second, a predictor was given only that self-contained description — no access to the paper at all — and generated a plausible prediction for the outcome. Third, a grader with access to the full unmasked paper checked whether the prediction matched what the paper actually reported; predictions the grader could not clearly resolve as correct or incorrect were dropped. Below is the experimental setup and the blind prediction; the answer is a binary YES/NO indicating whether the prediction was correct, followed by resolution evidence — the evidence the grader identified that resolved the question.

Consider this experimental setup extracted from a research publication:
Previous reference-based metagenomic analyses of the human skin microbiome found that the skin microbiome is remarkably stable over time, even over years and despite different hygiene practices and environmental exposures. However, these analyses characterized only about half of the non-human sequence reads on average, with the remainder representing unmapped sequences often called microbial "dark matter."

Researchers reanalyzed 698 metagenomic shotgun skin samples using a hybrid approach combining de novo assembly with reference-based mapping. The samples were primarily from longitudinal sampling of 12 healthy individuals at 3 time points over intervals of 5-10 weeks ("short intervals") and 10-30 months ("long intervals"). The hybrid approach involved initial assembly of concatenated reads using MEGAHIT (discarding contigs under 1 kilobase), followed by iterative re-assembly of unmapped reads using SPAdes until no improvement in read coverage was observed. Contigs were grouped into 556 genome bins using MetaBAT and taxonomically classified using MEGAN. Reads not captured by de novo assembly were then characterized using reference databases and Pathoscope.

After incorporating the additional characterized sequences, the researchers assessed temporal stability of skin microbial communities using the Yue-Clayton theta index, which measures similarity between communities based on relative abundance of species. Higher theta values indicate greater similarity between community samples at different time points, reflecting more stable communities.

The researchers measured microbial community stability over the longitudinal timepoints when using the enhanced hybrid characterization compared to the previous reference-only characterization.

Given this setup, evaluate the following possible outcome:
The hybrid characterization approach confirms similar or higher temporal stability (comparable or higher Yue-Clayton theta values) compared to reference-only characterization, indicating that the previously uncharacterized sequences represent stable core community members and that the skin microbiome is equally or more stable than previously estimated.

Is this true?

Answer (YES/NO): NO